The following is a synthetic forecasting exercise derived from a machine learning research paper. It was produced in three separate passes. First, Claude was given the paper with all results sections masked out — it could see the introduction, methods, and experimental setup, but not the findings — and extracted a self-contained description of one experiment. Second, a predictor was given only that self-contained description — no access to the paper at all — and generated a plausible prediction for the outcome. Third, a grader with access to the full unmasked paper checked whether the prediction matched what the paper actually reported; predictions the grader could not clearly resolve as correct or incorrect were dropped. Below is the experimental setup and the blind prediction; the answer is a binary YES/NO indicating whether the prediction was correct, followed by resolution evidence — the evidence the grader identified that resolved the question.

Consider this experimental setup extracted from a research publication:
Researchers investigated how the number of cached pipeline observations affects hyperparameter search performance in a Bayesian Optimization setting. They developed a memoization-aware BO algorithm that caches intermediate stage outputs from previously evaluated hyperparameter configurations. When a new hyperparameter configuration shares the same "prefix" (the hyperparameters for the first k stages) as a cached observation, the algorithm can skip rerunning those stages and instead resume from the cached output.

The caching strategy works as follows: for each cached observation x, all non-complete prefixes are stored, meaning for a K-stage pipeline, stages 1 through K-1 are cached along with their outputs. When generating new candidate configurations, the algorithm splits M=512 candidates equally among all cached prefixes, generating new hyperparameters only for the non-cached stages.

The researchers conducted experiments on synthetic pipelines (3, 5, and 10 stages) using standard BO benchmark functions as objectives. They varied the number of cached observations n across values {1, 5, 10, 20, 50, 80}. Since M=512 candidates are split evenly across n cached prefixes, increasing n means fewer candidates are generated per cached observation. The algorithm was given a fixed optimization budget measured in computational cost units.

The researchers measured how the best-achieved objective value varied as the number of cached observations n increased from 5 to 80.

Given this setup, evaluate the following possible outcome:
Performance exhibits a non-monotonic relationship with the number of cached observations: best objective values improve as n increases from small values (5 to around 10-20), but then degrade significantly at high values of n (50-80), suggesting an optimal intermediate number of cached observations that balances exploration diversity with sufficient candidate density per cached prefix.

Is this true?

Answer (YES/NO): NO